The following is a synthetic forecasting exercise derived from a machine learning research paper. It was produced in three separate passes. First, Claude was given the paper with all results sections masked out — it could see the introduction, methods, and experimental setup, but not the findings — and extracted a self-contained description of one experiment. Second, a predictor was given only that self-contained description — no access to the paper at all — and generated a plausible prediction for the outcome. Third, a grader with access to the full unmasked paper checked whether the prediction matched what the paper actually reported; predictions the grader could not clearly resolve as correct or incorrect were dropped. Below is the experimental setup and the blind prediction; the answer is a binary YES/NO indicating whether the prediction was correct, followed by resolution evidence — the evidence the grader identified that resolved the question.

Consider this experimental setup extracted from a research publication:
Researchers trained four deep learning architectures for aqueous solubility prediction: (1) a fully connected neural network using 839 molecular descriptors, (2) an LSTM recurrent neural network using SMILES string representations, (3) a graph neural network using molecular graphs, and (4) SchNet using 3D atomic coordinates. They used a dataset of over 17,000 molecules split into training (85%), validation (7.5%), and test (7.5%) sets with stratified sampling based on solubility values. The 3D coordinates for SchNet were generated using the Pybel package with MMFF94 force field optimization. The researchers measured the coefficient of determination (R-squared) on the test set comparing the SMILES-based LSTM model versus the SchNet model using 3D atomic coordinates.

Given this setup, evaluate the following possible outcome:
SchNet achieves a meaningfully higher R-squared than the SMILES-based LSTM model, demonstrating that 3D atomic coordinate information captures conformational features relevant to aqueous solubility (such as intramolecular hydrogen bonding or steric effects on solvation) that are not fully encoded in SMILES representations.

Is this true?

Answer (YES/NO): NO